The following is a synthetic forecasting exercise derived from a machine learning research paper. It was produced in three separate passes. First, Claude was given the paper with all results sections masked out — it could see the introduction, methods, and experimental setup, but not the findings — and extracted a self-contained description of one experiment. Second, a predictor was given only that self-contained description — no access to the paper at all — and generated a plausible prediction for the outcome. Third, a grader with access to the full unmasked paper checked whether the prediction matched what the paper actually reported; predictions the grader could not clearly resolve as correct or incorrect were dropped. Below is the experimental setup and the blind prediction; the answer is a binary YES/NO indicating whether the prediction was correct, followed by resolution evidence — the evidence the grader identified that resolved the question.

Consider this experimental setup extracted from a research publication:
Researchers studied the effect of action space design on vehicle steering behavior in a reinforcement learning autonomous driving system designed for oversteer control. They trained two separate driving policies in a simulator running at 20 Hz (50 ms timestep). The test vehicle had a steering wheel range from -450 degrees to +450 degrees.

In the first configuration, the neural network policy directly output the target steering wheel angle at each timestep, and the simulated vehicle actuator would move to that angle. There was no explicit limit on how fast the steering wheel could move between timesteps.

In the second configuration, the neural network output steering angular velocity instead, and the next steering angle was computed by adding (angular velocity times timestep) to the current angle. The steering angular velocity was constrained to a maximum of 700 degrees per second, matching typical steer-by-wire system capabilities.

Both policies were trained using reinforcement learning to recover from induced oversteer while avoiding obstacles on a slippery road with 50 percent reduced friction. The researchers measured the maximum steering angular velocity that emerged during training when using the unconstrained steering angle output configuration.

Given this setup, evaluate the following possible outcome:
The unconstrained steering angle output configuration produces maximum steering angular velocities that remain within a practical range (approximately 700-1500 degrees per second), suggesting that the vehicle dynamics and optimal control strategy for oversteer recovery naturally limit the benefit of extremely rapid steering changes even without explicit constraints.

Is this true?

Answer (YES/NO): NO